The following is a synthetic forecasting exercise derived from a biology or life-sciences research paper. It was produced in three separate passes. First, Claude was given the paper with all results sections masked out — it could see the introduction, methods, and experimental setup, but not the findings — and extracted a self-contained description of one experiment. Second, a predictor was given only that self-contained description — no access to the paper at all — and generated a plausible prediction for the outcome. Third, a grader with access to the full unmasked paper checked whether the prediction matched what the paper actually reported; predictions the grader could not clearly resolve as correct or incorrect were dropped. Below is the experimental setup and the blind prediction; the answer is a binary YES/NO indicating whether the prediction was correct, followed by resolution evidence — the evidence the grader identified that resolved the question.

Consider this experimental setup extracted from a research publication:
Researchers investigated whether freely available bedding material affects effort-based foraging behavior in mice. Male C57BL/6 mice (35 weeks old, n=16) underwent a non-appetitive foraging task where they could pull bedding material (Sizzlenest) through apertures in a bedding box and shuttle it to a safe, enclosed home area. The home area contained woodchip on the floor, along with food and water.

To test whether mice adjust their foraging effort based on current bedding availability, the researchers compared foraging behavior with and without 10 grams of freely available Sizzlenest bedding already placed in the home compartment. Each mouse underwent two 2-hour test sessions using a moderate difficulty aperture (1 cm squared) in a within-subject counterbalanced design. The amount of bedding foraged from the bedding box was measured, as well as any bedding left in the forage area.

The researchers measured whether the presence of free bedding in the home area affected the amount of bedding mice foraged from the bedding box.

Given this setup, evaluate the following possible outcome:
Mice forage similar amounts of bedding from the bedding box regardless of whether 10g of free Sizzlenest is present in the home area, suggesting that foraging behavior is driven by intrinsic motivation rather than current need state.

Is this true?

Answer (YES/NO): YES